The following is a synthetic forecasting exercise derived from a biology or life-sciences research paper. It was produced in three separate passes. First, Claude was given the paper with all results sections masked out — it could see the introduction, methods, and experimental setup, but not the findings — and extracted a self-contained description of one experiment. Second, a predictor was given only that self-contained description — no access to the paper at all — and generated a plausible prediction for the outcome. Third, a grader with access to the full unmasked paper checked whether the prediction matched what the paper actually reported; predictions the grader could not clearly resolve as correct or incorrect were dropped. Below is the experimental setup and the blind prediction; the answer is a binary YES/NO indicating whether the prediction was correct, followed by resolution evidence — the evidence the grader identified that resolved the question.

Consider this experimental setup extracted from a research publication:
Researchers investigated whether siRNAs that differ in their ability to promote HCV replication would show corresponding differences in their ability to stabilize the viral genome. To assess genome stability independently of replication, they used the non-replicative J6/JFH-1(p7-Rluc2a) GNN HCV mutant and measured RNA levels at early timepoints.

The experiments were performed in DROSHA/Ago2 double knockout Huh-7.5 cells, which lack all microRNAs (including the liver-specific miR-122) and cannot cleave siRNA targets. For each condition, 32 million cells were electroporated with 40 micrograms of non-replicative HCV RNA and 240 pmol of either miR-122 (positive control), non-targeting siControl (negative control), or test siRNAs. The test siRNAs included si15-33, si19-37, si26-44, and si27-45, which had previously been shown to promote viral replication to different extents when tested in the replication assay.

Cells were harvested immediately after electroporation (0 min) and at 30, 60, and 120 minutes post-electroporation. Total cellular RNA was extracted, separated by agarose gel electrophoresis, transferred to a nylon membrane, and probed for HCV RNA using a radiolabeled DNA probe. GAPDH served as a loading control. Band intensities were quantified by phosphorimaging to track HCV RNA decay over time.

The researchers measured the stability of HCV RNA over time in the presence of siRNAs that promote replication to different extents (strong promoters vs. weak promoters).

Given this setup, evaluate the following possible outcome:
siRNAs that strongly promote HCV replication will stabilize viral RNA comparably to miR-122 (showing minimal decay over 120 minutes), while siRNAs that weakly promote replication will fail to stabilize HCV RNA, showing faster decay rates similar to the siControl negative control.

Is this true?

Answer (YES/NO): NO